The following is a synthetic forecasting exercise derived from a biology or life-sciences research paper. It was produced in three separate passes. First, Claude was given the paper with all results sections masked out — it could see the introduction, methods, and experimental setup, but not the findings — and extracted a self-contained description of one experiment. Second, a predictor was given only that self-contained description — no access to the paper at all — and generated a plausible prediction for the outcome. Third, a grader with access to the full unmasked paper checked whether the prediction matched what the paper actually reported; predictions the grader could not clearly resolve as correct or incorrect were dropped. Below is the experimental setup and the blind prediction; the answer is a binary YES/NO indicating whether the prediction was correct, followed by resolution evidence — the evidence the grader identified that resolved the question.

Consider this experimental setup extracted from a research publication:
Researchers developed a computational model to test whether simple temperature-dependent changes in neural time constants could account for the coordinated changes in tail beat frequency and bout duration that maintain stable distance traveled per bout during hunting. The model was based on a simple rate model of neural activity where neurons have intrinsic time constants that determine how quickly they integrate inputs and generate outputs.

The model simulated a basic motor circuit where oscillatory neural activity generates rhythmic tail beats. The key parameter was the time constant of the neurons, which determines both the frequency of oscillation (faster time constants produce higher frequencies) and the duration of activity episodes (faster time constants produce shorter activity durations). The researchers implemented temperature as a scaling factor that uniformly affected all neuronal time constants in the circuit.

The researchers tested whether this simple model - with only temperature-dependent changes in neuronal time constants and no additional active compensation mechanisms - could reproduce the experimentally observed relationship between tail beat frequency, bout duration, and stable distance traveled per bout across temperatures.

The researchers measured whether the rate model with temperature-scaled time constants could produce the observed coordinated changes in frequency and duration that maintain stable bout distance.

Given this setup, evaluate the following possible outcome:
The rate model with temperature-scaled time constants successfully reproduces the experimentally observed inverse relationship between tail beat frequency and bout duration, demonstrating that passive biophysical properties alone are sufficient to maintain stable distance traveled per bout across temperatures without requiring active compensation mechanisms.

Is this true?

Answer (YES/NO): YES